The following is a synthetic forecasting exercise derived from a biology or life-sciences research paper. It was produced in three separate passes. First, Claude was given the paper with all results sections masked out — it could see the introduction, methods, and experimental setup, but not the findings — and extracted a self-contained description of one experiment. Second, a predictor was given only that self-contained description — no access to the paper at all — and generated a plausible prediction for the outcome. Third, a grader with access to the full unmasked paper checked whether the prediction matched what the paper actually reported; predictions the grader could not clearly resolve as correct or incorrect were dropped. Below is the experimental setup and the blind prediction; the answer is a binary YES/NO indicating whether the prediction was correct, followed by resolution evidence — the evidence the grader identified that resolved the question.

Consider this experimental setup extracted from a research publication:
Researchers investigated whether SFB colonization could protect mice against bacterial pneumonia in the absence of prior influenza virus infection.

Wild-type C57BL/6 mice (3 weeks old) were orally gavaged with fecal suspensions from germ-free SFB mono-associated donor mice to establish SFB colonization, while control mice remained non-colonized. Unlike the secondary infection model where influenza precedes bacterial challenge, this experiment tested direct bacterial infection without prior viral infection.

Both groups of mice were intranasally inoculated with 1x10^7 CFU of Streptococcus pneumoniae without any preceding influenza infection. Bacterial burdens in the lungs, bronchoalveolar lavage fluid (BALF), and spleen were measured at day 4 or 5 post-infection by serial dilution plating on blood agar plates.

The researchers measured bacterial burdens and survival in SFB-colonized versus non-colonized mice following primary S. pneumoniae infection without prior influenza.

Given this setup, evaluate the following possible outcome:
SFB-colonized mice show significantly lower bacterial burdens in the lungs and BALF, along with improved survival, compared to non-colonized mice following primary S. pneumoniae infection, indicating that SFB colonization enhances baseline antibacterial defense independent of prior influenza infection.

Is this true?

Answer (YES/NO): NO